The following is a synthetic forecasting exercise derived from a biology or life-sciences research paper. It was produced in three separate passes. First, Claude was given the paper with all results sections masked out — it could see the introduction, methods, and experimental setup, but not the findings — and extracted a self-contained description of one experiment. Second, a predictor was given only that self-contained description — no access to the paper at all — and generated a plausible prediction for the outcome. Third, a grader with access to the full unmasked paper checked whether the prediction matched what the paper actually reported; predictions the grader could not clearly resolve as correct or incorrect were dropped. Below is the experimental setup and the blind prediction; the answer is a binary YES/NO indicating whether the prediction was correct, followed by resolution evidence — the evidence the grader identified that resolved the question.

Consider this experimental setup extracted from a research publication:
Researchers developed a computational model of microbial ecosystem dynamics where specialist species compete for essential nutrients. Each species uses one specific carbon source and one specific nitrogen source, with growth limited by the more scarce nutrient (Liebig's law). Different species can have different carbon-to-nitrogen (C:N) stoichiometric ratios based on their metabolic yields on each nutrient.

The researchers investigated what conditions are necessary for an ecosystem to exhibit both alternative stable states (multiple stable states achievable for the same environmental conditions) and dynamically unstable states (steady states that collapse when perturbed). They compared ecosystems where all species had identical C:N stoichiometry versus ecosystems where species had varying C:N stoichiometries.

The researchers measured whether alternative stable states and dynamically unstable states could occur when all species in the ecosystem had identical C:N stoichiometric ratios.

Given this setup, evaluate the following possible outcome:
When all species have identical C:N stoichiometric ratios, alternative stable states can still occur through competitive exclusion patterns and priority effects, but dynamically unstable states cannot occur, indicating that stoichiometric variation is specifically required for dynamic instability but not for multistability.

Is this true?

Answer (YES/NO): NO